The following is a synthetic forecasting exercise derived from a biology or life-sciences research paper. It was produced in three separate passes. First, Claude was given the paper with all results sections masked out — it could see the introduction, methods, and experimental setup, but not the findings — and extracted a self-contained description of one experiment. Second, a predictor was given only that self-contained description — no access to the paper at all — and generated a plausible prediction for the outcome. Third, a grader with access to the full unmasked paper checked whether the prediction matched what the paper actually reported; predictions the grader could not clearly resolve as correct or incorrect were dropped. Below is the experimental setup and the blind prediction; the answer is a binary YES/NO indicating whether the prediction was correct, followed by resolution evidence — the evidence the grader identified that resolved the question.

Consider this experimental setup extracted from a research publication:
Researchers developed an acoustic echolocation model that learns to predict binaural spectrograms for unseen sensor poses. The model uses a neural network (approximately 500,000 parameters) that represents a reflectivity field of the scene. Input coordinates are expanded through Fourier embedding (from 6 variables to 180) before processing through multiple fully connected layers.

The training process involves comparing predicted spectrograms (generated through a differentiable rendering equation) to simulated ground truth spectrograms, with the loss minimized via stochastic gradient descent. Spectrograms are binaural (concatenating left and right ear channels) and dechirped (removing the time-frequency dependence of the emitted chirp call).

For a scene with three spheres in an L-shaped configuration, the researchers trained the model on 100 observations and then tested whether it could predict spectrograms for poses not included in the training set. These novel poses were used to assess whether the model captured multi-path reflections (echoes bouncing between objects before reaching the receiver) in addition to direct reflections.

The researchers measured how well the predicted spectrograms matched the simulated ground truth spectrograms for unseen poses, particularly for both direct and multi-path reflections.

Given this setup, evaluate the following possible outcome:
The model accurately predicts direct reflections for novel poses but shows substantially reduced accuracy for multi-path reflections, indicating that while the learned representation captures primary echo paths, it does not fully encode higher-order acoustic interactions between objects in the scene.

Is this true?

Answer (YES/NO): NO